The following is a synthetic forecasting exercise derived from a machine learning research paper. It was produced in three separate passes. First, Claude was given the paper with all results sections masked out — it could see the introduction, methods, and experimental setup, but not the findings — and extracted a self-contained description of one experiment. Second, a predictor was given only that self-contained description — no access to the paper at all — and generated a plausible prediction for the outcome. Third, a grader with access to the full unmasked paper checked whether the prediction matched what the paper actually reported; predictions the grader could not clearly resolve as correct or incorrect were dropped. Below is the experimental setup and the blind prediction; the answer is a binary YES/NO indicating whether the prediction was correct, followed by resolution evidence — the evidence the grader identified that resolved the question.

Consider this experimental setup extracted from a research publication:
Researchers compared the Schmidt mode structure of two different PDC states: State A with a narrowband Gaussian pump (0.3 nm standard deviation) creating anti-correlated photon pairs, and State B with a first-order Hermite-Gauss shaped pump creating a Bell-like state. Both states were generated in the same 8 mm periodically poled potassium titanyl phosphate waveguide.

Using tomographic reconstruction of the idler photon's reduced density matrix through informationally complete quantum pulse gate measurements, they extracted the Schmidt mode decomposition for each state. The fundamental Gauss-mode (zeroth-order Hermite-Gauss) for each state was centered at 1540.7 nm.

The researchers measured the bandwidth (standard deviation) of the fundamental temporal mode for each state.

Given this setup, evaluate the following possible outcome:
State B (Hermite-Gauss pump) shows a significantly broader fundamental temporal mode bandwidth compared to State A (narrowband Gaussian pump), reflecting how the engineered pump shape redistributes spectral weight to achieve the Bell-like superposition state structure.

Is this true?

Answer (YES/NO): YES